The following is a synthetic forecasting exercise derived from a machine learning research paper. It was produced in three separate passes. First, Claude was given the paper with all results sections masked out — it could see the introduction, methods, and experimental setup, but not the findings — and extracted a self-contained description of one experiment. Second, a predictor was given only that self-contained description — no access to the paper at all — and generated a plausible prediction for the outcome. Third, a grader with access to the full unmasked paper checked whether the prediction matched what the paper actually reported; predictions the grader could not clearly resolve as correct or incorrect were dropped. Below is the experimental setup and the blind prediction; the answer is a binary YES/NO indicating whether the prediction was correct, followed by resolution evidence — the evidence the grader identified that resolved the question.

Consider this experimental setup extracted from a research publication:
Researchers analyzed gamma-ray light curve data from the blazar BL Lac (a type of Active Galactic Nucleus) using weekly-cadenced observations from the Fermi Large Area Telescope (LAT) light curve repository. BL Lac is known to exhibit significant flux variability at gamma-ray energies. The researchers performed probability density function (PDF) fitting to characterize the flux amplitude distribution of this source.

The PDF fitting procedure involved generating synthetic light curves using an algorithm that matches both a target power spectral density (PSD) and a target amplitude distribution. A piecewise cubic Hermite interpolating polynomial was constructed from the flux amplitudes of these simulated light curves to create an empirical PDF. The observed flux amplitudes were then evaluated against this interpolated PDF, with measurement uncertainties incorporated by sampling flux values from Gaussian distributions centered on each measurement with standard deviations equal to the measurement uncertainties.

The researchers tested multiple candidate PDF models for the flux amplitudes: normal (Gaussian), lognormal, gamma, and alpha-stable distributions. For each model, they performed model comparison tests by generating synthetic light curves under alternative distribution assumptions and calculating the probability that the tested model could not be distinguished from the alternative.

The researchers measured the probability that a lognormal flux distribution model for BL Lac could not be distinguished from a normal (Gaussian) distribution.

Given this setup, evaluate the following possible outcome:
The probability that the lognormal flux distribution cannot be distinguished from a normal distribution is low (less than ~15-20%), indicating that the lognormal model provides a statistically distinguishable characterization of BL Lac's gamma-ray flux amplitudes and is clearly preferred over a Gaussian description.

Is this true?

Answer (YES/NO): NO